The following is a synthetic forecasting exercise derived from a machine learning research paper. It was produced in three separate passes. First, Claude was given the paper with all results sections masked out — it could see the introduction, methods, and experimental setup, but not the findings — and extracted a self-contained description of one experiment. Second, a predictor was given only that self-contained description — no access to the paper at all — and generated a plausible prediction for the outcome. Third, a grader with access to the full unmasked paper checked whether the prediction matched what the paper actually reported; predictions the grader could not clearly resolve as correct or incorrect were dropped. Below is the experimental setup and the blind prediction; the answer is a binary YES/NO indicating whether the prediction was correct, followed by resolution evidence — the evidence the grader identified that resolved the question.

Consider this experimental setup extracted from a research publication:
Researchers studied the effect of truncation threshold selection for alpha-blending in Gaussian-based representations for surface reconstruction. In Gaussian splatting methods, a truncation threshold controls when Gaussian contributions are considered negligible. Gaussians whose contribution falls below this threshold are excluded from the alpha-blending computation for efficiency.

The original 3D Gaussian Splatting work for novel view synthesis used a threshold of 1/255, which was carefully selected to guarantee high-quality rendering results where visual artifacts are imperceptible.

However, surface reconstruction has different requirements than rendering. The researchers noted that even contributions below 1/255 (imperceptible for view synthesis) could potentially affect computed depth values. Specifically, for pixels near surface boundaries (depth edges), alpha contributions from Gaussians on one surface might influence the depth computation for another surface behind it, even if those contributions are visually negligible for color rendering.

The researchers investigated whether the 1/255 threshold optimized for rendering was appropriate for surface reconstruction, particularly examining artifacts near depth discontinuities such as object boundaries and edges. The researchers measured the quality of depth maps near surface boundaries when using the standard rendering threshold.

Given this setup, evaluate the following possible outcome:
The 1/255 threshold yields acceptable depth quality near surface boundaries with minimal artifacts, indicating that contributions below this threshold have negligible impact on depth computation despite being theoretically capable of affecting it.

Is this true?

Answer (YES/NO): NO